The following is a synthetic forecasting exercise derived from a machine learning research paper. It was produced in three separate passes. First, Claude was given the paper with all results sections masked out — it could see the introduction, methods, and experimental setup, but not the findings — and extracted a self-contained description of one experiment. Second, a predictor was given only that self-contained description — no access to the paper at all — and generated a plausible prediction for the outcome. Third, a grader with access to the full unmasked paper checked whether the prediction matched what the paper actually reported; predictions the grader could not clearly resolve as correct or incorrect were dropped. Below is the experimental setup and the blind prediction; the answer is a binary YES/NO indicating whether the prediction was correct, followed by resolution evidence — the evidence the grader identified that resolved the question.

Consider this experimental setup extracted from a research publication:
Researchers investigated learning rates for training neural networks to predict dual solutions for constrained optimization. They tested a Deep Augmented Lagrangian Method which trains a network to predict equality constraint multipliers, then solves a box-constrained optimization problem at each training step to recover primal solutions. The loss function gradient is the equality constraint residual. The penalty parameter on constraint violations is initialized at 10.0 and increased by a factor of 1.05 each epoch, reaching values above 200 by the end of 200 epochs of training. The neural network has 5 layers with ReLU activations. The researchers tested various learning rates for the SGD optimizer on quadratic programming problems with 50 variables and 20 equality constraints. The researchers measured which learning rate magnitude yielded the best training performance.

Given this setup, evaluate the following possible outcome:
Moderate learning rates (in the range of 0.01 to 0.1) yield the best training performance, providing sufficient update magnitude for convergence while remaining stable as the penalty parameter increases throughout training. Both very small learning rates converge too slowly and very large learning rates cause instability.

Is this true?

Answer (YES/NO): NO